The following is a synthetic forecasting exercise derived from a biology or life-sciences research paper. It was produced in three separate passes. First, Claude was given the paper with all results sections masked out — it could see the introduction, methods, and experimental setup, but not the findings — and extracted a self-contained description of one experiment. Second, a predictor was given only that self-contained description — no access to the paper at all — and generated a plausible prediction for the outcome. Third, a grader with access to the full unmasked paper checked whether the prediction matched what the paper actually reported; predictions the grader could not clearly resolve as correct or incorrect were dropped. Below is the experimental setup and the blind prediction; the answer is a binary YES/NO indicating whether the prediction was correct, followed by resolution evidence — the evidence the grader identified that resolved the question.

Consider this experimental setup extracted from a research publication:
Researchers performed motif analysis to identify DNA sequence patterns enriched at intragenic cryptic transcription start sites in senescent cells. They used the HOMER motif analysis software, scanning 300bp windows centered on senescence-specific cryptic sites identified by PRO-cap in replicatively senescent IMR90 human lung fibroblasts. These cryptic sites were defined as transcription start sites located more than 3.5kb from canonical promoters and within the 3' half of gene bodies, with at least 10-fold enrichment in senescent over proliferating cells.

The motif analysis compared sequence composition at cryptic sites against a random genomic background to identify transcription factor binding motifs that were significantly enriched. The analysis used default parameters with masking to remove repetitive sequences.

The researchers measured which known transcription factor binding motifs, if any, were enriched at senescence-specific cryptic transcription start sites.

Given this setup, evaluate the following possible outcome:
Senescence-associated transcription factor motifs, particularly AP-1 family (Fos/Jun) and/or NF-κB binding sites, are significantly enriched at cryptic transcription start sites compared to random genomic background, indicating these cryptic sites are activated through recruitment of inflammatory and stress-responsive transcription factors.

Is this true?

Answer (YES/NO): YES